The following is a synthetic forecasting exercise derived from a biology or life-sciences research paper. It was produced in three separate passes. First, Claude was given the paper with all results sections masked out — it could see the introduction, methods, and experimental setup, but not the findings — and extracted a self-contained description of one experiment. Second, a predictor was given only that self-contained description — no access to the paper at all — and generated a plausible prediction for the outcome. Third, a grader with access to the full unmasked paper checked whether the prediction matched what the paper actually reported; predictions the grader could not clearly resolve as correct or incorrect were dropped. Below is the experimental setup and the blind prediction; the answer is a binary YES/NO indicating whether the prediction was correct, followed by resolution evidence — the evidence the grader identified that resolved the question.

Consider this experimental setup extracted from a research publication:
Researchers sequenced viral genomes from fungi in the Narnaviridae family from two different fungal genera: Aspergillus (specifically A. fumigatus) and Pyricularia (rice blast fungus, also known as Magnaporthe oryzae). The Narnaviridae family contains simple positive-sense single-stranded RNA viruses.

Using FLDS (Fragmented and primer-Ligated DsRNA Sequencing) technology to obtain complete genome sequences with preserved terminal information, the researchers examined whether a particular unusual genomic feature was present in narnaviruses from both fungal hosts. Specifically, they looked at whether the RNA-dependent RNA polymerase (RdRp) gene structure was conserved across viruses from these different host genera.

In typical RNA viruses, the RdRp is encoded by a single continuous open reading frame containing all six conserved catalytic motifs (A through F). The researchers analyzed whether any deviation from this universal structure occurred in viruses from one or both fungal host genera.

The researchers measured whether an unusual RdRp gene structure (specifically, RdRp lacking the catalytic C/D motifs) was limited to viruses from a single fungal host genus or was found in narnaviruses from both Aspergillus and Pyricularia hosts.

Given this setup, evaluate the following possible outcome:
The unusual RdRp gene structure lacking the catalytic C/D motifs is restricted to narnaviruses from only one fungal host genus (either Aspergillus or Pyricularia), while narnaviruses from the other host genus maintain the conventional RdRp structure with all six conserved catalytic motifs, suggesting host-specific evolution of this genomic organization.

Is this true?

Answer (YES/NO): NO